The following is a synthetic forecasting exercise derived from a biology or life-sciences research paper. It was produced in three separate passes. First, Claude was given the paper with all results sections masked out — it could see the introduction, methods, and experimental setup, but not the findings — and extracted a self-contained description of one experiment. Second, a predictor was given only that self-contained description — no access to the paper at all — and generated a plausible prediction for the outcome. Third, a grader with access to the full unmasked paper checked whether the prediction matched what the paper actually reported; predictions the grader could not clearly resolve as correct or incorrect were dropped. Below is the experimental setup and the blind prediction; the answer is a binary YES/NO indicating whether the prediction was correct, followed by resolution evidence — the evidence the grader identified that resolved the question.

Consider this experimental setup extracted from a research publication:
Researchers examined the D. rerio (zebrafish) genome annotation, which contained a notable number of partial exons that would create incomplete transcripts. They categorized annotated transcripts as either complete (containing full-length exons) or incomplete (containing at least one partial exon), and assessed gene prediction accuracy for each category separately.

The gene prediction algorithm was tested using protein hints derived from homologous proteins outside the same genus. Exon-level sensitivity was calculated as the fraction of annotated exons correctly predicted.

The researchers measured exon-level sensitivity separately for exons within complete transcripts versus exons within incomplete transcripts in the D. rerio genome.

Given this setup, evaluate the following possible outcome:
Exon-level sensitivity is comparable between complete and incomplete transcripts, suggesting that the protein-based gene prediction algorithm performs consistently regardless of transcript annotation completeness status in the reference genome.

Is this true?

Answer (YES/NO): NO